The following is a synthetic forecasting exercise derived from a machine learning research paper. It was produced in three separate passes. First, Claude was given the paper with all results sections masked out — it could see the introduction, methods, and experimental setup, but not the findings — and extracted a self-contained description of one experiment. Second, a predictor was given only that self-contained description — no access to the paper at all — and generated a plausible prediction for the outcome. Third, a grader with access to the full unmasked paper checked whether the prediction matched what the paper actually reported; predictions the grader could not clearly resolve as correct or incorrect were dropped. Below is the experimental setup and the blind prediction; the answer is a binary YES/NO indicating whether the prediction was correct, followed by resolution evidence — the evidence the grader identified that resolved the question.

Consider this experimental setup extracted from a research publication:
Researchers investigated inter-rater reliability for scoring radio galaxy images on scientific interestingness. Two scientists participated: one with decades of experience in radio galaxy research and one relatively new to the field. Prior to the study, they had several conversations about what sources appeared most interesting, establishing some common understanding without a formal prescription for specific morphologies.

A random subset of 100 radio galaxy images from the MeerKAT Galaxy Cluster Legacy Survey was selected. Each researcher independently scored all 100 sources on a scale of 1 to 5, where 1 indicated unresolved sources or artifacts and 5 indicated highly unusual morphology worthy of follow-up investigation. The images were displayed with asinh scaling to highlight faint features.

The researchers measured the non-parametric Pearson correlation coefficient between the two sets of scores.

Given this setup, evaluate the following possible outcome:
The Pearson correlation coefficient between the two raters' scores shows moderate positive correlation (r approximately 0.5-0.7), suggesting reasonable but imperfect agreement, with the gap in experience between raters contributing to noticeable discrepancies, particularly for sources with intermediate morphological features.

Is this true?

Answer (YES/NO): NO